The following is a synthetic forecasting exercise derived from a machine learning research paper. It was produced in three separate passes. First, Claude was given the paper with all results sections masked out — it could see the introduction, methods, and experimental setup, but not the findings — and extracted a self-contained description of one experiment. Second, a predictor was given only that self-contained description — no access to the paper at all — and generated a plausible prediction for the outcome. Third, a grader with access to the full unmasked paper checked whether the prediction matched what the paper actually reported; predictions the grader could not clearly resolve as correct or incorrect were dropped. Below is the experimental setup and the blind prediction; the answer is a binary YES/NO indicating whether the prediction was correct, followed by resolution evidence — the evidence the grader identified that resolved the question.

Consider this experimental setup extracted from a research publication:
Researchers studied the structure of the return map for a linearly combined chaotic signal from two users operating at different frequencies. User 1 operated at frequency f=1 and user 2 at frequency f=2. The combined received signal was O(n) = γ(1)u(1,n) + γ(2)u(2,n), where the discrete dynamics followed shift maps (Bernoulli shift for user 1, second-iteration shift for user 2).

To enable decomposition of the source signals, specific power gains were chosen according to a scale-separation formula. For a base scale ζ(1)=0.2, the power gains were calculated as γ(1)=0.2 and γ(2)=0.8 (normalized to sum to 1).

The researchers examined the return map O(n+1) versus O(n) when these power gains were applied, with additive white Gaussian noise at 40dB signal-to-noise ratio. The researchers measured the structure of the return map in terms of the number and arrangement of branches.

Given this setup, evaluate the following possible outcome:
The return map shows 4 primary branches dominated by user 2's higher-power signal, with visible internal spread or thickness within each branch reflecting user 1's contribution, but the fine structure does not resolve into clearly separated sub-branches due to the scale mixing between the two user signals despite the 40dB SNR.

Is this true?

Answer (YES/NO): NO